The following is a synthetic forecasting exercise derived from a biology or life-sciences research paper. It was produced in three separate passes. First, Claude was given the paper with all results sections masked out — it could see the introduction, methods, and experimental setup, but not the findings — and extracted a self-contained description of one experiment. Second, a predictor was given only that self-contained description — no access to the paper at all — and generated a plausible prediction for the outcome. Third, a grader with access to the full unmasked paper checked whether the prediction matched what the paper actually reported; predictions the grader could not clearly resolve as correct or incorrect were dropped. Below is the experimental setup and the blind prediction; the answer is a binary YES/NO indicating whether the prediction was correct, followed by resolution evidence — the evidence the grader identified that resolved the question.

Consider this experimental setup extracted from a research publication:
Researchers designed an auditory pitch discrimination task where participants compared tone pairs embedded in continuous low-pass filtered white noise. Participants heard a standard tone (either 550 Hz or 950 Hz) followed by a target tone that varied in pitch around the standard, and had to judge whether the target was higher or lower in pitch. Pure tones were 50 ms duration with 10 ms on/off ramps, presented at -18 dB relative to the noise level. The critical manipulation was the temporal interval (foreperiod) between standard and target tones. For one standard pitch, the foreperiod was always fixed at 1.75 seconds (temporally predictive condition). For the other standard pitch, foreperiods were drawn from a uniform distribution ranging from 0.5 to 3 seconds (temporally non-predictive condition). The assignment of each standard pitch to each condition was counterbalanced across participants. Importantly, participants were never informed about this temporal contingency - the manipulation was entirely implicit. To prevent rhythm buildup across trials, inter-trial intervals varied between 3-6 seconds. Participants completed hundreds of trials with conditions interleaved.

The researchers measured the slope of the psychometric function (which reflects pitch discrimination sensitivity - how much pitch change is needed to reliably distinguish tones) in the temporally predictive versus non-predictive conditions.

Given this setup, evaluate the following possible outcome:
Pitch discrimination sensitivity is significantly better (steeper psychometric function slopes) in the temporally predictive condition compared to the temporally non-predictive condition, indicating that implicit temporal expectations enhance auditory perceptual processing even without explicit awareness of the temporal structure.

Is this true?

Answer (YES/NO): YES